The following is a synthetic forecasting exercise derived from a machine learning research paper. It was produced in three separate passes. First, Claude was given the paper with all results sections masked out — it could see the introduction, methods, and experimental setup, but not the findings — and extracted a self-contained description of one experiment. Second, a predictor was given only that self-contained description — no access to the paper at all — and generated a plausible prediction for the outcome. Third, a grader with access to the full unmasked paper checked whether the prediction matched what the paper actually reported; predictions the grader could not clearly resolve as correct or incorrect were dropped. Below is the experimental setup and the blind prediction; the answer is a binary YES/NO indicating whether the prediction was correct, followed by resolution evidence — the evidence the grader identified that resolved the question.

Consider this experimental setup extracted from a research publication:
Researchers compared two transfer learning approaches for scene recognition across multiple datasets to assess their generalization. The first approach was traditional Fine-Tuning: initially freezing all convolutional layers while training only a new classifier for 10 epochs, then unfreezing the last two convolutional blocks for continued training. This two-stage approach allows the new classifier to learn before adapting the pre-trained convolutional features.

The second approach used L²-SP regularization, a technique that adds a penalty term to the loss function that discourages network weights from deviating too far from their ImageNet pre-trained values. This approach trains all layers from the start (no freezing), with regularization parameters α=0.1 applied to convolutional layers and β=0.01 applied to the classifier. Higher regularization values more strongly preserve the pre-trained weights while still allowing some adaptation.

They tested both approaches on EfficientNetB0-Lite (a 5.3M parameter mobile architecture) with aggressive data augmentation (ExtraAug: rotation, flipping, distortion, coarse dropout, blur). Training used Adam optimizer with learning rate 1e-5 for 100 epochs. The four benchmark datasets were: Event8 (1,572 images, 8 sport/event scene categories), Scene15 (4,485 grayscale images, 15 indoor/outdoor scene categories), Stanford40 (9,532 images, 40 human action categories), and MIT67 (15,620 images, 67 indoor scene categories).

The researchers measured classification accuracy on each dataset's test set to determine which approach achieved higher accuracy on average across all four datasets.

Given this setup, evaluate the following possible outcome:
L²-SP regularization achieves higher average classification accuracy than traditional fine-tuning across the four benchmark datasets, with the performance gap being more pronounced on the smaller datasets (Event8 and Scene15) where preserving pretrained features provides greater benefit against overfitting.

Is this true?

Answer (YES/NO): NO